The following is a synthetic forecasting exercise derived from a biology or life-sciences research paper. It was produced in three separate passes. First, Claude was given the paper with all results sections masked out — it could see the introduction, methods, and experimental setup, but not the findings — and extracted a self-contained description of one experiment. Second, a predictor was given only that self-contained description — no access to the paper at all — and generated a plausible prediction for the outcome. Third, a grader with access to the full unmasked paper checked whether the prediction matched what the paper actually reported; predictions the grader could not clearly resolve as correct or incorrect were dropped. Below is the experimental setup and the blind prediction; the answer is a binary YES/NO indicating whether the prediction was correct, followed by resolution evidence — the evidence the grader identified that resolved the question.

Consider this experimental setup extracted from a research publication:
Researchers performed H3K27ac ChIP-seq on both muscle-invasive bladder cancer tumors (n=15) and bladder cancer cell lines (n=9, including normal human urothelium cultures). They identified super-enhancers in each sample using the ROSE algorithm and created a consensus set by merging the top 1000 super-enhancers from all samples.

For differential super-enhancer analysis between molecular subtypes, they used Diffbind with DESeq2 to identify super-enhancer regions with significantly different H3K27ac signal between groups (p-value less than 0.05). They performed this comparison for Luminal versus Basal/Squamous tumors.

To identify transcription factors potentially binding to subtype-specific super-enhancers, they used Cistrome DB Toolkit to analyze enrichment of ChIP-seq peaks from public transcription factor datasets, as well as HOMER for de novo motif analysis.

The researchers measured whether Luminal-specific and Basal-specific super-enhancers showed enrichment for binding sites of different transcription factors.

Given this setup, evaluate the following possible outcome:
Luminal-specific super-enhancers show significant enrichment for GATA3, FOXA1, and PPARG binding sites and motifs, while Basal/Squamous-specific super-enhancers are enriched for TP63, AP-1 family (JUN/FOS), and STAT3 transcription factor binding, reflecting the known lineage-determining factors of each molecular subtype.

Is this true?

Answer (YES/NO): NO